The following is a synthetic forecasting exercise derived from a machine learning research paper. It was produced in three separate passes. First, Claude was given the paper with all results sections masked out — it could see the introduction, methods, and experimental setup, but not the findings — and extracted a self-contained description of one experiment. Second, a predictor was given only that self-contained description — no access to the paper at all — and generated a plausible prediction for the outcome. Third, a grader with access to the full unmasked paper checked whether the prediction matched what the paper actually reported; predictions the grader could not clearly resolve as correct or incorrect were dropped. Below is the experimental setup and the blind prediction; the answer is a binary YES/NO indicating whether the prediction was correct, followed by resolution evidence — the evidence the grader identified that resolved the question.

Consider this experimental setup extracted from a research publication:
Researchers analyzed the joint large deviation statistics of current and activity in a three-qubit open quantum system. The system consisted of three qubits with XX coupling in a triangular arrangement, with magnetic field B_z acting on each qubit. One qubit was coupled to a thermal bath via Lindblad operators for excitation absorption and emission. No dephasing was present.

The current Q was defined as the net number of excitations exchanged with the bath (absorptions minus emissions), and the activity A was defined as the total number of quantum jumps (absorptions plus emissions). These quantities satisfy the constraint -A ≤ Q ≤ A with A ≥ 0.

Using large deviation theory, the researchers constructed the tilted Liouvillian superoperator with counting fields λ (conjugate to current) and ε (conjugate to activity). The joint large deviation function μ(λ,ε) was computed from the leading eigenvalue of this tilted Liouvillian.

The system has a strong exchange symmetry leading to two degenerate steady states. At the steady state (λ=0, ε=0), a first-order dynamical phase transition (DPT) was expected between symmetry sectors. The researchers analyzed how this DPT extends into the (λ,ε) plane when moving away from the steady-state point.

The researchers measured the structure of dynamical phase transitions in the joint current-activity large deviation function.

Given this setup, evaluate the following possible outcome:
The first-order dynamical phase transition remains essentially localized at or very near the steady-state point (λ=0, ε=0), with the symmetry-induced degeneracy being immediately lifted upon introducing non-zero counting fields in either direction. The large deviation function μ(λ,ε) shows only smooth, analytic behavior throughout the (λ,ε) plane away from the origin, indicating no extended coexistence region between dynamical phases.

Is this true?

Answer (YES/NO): NO